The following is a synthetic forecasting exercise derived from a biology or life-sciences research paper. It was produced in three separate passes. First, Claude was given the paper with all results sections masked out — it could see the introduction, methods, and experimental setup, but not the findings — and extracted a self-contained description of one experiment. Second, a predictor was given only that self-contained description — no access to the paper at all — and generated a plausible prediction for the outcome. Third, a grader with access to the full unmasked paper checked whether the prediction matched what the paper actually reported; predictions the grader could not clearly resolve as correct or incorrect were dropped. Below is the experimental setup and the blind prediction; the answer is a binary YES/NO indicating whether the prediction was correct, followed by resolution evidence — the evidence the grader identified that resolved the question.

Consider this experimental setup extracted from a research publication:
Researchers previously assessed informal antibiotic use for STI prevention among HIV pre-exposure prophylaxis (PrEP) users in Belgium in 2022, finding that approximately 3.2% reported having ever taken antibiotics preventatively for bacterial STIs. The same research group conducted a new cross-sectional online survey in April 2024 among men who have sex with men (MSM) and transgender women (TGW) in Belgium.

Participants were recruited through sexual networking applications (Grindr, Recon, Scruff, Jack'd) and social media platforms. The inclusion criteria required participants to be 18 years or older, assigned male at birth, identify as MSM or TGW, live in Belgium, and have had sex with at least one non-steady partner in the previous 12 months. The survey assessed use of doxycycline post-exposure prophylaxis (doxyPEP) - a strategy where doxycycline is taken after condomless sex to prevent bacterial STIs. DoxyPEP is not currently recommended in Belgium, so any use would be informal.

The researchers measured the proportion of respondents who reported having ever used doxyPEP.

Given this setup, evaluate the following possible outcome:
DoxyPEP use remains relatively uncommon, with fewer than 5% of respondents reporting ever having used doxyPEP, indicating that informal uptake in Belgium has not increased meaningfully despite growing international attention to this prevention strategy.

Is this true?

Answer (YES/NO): NO